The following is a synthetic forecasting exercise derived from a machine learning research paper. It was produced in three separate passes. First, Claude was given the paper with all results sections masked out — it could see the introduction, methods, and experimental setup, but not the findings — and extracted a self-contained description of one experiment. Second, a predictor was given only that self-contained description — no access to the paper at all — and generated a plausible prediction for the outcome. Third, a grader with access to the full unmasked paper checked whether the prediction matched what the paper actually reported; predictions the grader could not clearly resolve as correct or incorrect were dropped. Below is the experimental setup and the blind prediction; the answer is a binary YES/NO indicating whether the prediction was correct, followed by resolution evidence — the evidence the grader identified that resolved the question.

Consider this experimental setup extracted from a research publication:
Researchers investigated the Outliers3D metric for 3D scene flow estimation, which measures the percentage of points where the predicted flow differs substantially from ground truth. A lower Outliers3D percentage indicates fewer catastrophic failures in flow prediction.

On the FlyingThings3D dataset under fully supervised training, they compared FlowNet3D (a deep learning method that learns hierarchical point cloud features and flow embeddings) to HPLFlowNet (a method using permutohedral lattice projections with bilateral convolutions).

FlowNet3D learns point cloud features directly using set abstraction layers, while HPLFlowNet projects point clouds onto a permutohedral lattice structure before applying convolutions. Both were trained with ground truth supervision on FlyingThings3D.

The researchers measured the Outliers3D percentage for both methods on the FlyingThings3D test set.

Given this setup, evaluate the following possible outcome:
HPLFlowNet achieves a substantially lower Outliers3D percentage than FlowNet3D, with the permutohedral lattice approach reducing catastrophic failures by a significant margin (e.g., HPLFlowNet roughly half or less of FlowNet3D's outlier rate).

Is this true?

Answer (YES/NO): NO